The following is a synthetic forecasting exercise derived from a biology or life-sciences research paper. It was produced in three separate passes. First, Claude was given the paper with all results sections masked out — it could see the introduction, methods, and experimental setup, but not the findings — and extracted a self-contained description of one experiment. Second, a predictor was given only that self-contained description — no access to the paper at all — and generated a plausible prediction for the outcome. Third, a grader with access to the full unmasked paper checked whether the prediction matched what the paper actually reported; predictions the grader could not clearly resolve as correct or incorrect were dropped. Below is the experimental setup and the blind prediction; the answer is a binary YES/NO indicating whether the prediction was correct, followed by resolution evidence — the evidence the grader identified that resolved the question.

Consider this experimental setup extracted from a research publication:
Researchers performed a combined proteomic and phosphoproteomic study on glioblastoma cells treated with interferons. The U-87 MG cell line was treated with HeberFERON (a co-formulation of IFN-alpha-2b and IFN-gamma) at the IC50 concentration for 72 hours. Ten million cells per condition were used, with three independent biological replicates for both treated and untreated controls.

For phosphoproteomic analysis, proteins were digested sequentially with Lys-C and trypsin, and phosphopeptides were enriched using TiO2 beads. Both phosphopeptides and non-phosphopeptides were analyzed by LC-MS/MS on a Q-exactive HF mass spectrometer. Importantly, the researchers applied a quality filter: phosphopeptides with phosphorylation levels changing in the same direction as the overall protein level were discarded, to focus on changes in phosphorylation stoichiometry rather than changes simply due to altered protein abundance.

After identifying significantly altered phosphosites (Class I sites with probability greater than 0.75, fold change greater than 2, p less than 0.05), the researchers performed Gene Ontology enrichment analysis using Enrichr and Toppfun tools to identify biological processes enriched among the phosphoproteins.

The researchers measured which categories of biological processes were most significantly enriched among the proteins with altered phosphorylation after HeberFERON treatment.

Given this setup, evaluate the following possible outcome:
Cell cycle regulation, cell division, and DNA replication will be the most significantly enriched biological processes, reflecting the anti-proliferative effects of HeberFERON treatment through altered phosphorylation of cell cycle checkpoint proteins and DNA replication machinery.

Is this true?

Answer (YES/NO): NO